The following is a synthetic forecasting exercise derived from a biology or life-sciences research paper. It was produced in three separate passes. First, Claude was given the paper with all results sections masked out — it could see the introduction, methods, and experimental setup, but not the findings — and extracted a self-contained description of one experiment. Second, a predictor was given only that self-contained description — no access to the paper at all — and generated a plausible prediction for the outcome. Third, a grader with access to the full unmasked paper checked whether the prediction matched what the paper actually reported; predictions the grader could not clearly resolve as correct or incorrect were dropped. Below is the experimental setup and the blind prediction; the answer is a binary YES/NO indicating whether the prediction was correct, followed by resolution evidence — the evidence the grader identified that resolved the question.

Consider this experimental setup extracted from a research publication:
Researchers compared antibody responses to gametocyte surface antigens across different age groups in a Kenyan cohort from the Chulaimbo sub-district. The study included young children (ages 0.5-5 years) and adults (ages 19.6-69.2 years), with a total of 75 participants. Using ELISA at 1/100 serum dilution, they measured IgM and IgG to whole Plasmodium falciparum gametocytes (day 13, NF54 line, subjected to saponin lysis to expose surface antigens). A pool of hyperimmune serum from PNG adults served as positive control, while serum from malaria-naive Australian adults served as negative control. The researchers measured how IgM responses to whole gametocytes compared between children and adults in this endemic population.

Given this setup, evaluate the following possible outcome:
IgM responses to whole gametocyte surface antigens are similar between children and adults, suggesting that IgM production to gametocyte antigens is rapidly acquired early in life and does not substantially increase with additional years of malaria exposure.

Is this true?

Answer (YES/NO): NO